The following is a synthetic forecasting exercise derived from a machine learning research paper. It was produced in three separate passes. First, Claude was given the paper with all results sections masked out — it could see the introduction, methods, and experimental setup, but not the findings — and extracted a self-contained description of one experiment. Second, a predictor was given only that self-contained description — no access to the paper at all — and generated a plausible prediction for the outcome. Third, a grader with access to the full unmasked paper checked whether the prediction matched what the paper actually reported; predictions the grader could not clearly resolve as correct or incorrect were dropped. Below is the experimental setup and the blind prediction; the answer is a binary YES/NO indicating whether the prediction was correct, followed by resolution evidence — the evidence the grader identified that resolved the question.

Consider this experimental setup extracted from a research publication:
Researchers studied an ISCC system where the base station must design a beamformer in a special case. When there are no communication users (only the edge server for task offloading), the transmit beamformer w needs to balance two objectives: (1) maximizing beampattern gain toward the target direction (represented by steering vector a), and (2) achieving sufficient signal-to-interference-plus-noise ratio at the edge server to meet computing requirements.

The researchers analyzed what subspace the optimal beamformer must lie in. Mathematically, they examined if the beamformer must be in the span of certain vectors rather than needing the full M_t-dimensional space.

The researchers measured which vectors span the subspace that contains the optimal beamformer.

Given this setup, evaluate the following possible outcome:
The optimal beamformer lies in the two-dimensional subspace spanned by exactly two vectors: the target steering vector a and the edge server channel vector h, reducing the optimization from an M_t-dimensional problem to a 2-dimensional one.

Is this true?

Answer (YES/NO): YES